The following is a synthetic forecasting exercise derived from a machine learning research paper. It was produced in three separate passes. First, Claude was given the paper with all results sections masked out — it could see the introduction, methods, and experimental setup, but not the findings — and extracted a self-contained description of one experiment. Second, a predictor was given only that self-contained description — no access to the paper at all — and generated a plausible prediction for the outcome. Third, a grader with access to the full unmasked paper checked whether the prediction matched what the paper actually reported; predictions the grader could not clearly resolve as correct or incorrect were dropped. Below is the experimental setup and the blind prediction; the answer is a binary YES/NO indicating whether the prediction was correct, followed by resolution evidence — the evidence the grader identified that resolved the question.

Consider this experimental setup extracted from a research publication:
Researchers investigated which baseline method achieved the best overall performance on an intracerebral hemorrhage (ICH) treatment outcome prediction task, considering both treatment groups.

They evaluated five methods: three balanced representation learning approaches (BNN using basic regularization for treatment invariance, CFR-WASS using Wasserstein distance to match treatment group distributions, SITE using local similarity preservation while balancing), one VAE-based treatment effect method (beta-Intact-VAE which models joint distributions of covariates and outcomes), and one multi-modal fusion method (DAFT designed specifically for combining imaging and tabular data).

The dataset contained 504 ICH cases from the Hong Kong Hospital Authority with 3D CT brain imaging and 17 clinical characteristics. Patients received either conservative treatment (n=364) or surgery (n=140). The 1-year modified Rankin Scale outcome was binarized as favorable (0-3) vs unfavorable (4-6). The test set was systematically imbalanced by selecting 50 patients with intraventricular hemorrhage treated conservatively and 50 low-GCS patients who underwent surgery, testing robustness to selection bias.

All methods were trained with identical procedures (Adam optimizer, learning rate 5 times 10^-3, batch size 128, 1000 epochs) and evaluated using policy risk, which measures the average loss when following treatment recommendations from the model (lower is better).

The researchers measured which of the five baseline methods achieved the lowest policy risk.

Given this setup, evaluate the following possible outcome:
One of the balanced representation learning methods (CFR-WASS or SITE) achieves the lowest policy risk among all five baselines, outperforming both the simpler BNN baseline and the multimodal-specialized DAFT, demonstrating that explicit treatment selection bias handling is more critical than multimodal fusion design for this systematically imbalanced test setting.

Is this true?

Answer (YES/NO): NO